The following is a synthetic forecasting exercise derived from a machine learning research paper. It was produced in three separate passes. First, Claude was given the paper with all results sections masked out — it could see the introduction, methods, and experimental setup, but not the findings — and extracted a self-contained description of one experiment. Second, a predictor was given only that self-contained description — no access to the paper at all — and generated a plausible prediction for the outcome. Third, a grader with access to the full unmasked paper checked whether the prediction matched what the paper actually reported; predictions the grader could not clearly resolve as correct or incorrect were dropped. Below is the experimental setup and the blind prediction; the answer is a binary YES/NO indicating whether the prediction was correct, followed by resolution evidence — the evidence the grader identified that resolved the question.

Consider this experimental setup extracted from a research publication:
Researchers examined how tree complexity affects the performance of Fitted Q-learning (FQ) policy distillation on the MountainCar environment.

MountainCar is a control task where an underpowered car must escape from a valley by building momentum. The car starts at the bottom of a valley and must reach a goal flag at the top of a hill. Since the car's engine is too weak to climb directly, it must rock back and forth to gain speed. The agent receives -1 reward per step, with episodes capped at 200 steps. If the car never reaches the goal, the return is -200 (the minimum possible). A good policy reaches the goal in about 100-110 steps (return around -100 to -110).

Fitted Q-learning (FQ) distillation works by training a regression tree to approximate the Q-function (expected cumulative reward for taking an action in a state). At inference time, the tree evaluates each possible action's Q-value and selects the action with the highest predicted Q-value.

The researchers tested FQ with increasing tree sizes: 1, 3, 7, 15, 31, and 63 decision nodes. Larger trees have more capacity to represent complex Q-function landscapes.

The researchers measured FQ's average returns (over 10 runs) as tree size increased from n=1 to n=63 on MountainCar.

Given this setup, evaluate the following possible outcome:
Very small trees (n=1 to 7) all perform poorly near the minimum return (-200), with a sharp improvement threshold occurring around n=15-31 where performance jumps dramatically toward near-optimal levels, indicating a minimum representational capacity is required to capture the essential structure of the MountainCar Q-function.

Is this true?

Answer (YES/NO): NO